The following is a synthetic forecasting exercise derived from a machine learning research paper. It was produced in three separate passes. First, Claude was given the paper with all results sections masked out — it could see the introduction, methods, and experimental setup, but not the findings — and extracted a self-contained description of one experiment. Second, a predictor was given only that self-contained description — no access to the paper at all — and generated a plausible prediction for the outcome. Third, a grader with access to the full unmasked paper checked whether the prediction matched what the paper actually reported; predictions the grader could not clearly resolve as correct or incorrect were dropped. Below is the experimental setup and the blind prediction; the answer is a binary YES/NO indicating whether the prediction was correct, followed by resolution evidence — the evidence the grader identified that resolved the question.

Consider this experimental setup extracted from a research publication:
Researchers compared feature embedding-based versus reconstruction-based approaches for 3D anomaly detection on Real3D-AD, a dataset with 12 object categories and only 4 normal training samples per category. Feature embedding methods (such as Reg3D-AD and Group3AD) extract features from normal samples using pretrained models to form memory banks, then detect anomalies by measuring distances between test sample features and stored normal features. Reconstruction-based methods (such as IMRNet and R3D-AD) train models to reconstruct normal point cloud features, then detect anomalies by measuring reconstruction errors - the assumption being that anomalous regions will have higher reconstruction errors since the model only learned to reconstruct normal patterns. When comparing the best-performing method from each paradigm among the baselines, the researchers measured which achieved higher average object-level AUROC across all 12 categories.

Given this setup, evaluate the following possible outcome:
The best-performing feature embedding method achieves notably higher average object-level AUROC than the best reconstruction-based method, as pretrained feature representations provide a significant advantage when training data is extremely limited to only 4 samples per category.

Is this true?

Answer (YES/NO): NO